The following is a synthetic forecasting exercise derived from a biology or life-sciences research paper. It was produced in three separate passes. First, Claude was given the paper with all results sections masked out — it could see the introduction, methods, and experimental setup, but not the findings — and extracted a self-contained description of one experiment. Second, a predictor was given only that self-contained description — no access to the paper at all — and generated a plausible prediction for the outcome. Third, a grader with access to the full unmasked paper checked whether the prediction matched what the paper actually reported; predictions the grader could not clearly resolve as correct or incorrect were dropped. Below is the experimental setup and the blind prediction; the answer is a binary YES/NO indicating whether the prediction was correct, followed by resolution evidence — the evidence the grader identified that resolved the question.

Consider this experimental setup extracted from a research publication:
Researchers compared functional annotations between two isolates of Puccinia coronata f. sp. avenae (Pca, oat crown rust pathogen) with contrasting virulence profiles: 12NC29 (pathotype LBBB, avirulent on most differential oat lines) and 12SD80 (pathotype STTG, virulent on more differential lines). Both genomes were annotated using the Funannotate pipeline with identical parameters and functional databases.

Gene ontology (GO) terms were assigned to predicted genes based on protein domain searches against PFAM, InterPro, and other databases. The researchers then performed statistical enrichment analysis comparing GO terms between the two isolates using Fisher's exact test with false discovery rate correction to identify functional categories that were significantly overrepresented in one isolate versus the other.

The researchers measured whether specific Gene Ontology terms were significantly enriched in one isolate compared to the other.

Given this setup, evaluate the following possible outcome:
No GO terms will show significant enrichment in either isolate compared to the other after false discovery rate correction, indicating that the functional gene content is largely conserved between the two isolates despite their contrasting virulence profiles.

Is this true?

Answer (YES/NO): YES